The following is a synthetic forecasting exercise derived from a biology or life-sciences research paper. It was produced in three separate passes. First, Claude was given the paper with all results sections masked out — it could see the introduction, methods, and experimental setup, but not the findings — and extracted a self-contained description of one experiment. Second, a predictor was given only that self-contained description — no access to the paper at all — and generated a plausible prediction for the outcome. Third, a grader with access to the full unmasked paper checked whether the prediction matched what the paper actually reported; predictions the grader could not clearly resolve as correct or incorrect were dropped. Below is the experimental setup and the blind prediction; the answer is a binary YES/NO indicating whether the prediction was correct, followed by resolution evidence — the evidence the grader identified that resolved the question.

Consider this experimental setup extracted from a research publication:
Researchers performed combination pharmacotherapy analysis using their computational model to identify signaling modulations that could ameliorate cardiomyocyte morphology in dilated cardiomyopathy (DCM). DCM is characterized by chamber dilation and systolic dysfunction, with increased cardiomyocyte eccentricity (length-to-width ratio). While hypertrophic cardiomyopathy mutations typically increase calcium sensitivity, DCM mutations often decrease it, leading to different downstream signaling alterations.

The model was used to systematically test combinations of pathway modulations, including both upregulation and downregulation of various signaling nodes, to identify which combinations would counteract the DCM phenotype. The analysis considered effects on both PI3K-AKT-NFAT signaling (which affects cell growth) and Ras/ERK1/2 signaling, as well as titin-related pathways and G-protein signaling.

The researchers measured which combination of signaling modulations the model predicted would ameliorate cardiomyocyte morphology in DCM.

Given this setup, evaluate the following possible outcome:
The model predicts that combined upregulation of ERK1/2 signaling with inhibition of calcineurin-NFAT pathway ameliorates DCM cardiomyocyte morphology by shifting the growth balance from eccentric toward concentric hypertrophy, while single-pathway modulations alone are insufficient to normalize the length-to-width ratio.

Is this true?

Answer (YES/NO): NO